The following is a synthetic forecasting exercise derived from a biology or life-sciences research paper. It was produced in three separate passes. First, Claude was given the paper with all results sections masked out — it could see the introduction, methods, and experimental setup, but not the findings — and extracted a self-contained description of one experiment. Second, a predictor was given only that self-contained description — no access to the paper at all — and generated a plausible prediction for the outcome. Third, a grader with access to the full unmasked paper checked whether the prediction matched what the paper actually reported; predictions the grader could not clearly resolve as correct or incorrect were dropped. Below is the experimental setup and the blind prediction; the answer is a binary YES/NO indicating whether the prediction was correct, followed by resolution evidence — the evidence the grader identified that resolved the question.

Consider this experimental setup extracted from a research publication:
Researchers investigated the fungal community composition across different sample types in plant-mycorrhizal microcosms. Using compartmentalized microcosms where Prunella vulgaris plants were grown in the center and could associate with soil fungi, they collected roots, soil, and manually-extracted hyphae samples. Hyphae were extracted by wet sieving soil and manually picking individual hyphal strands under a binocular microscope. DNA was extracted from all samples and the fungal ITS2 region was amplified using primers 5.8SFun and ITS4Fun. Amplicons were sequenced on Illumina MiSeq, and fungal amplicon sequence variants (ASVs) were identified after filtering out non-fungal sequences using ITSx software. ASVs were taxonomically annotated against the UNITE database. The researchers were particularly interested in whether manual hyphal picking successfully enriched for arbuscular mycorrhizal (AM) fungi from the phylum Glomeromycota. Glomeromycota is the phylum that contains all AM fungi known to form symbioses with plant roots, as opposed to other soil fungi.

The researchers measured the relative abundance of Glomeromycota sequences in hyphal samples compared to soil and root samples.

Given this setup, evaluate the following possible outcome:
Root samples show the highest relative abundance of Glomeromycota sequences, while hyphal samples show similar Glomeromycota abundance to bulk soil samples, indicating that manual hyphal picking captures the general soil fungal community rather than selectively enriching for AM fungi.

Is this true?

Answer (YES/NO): NO